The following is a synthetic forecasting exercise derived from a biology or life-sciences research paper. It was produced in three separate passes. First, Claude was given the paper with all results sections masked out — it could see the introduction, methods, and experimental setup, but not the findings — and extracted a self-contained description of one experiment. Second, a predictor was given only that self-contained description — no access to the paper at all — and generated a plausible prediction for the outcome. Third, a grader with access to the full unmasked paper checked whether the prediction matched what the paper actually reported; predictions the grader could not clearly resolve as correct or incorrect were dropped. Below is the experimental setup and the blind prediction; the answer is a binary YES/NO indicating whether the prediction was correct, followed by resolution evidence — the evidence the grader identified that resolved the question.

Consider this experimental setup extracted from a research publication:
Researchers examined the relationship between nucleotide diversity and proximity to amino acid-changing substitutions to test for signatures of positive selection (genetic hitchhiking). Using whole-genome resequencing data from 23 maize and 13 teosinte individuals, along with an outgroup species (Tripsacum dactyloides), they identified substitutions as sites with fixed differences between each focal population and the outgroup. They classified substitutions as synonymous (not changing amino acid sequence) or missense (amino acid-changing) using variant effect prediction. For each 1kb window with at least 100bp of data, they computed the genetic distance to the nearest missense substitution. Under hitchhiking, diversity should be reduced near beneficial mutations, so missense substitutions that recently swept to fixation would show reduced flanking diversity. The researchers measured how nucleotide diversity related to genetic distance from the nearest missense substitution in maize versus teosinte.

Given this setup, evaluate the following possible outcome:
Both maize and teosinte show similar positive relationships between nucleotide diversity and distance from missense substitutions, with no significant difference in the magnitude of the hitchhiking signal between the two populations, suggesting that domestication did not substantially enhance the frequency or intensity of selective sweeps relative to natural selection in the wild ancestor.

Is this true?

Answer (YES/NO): NO